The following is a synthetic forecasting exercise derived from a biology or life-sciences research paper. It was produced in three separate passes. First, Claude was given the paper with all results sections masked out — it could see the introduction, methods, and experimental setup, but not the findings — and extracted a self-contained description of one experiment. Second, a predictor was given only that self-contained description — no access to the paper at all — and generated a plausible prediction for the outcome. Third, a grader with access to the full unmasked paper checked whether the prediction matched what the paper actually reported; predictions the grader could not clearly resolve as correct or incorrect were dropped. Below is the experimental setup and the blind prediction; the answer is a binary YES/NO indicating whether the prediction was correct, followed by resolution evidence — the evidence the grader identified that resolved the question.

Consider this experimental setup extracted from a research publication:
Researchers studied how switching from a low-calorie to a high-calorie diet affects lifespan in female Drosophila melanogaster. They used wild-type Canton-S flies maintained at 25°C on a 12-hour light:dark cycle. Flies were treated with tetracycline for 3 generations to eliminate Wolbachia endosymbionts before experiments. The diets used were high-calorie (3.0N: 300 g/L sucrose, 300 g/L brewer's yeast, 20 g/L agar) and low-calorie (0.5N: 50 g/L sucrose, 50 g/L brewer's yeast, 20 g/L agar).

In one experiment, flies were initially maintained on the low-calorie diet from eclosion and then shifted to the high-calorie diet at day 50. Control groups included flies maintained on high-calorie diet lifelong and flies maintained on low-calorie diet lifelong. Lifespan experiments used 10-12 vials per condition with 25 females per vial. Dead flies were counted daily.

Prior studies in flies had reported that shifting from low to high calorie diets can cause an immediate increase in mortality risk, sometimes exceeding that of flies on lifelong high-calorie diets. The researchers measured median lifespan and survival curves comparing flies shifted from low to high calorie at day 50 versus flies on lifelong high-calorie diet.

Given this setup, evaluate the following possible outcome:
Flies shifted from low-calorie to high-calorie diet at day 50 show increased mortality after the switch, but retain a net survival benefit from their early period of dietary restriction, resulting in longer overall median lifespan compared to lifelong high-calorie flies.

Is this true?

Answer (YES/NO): YES